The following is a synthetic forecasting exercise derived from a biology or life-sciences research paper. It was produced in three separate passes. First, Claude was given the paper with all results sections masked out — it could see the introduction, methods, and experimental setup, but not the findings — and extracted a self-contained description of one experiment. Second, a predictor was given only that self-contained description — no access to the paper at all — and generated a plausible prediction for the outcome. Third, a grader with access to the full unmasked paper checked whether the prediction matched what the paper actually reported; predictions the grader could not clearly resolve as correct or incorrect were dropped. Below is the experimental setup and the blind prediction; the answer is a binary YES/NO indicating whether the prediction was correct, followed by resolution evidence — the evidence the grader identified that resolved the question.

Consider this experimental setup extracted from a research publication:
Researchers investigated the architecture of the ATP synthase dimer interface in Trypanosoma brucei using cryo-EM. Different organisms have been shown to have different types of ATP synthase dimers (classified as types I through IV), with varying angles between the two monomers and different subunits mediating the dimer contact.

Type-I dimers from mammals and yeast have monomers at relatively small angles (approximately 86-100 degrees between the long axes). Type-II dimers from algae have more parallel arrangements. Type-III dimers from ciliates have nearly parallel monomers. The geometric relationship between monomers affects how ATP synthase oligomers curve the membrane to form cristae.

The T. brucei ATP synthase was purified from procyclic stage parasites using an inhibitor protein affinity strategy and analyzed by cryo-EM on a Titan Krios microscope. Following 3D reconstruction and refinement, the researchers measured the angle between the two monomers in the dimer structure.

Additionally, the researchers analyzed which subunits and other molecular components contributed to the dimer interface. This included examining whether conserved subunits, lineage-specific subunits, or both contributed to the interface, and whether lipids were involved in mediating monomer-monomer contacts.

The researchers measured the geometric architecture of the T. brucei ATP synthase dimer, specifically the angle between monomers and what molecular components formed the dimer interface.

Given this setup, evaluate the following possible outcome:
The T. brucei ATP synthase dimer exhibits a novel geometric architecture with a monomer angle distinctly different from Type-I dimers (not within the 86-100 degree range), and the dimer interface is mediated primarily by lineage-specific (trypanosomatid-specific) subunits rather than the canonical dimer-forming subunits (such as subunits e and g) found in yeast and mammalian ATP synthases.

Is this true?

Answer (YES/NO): NO